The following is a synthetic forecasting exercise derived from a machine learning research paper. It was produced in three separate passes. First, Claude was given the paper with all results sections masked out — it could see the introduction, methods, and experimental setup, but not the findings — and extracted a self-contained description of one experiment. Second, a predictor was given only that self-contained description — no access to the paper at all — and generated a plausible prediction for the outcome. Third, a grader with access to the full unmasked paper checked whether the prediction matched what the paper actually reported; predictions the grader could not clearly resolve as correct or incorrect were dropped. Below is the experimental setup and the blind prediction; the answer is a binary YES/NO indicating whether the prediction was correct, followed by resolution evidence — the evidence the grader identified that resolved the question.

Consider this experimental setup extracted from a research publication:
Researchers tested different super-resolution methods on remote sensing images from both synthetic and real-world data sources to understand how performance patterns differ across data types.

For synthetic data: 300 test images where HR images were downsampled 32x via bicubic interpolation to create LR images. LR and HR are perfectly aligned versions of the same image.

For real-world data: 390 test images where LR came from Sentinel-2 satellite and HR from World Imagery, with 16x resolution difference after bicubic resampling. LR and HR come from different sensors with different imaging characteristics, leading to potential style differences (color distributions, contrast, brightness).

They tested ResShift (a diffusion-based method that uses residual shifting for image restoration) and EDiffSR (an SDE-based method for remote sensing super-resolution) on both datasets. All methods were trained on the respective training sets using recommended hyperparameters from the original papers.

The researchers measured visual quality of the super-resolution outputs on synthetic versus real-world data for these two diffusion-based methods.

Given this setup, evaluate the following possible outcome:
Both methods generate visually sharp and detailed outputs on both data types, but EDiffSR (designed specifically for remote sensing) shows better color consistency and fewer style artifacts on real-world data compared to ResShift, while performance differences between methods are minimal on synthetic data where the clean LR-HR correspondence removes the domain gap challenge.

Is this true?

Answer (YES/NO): NO